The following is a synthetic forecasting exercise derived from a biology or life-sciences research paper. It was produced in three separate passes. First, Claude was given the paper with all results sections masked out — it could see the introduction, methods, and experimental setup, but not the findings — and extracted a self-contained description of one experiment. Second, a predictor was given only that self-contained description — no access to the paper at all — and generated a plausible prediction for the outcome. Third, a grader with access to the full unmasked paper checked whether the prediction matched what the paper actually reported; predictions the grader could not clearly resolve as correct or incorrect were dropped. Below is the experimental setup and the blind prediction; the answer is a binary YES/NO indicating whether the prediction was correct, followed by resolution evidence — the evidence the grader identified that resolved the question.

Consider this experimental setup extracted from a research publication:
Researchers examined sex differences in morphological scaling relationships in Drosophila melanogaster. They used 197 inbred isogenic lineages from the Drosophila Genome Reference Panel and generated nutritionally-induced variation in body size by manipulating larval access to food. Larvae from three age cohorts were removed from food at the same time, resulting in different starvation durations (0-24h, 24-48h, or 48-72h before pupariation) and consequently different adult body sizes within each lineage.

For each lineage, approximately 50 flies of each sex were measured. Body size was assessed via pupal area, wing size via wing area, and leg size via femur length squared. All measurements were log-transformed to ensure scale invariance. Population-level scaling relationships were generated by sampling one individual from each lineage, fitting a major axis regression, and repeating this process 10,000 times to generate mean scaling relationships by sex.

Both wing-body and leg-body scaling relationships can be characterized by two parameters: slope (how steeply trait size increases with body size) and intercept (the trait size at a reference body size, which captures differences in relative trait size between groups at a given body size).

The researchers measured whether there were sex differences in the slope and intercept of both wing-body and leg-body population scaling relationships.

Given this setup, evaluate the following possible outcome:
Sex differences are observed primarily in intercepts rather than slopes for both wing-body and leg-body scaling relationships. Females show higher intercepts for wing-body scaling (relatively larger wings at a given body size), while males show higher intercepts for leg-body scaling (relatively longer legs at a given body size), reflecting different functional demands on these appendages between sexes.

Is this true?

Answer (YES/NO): YES